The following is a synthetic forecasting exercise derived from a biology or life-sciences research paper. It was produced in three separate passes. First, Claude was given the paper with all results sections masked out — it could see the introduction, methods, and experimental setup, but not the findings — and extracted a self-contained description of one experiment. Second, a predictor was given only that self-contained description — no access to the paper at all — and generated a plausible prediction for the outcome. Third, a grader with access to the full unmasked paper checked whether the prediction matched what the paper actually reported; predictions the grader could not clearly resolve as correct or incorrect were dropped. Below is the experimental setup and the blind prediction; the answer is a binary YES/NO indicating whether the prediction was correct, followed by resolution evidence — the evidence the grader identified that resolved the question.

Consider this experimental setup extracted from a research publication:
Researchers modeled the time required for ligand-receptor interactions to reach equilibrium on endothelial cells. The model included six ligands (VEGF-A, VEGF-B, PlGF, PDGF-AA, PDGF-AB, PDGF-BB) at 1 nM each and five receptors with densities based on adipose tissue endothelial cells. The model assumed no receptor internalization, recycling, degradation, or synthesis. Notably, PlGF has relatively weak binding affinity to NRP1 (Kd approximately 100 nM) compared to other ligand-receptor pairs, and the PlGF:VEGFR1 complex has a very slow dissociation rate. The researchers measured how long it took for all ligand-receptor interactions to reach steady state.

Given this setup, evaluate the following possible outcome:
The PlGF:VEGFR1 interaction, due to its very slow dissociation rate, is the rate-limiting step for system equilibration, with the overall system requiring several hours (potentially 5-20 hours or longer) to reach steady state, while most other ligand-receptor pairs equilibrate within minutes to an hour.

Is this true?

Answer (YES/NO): NO